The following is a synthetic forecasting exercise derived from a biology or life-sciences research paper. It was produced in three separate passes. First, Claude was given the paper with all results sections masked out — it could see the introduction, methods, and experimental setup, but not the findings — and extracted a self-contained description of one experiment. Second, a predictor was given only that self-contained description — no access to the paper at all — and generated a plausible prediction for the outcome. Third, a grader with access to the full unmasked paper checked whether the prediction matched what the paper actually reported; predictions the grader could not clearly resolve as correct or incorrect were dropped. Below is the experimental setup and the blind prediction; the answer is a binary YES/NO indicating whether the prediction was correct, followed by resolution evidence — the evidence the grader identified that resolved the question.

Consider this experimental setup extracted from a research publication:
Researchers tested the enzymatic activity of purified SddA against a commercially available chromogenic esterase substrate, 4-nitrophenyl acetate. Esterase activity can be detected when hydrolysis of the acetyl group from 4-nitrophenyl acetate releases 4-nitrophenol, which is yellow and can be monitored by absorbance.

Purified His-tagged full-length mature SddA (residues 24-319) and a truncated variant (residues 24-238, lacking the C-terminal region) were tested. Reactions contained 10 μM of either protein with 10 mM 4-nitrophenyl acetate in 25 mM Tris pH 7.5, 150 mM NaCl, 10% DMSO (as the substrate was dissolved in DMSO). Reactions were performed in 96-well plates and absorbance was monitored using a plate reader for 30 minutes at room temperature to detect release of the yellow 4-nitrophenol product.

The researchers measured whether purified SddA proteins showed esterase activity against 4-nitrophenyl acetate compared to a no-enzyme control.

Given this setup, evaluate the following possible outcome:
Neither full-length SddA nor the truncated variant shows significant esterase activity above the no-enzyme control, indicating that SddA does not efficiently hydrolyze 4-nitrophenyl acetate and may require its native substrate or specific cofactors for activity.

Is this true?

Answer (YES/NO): NO